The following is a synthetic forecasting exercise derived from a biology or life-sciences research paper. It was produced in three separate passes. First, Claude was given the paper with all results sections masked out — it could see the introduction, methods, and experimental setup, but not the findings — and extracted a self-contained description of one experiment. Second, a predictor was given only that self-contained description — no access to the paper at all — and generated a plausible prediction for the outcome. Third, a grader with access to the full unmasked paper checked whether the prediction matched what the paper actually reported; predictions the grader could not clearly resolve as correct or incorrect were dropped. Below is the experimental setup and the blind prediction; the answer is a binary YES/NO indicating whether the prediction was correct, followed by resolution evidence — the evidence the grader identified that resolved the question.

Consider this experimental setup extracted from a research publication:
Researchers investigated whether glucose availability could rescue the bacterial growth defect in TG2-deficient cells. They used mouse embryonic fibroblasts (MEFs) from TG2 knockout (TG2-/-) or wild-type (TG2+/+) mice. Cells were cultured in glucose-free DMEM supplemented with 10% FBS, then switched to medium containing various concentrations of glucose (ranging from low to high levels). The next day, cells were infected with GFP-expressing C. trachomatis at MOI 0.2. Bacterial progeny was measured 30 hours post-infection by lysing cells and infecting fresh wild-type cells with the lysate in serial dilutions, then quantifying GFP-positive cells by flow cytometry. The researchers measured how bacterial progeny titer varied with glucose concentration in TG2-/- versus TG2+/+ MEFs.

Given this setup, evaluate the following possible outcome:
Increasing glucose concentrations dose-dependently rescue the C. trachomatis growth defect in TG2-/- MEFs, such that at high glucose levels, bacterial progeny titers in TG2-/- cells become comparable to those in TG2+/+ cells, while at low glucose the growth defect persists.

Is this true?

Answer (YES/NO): NO